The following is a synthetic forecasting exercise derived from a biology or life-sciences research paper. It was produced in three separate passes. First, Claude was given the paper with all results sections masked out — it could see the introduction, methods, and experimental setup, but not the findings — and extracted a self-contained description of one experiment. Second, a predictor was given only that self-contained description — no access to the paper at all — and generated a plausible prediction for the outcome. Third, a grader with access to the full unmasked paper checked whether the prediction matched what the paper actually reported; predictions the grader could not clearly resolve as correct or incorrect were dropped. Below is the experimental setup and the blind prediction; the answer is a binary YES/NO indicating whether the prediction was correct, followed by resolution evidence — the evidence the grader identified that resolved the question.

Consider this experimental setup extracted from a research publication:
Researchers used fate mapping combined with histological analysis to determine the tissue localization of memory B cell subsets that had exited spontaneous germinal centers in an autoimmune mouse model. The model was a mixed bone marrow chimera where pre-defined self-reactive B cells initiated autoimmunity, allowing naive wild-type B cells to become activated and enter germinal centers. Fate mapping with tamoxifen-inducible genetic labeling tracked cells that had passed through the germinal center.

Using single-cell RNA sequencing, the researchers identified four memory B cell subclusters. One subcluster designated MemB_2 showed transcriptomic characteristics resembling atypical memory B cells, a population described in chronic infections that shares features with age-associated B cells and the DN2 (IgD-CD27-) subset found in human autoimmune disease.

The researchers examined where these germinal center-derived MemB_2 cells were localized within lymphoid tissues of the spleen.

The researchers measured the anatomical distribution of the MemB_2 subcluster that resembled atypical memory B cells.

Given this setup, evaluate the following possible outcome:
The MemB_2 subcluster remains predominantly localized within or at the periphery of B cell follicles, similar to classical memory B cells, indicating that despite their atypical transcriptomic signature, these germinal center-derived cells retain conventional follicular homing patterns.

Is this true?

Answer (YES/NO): NO